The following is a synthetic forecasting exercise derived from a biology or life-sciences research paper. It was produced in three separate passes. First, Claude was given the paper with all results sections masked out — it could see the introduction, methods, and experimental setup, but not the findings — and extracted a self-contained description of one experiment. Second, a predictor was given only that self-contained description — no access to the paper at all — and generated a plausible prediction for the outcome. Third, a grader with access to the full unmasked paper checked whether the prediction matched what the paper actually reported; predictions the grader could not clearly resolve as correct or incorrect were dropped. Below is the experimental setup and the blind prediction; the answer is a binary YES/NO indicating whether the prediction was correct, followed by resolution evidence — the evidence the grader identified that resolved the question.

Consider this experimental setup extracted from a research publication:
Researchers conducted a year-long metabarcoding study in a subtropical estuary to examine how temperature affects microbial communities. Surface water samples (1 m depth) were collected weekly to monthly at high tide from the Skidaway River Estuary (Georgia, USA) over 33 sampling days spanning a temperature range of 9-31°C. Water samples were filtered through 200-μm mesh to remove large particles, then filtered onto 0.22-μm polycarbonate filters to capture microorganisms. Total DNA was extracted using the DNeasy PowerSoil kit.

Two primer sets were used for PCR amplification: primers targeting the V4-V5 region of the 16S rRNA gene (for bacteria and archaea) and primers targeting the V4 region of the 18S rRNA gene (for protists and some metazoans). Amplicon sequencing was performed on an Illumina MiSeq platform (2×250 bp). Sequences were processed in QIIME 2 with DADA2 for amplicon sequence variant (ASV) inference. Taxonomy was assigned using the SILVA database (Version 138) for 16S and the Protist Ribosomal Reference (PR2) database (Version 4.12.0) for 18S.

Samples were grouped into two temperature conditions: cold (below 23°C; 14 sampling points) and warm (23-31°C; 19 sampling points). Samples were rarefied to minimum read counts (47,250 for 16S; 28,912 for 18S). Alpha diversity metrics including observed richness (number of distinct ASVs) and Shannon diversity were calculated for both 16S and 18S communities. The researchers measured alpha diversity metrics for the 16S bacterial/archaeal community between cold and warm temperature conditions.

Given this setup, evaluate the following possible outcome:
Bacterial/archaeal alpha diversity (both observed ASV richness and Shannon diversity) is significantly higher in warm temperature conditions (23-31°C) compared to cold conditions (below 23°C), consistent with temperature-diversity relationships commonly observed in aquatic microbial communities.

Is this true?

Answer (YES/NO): YES